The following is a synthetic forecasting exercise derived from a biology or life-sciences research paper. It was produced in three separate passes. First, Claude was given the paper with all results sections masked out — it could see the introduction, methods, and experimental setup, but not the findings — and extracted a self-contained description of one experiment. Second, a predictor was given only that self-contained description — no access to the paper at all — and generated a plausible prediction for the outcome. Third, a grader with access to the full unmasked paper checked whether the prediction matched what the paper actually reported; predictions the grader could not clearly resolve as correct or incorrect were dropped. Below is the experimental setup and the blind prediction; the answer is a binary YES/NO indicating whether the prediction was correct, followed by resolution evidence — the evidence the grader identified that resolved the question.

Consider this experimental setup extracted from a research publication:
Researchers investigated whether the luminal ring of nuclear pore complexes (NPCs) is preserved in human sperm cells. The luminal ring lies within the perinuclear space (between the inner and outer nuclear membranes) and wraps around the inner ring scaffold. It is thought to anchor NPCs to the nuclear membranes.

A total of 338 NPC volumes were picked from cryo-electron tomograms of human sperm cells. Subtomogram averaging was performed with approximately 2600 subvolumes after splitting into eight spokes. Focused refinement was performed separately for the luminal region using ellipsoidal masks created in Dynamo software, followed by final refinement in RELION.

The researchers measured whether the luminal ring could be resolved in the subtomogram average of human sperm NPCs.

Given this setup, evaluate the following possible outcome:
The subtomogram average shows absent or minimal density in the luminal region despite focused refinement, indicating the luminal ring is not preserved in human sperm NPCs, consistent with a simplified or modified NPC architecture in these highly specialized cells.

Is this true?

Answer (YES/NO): NO